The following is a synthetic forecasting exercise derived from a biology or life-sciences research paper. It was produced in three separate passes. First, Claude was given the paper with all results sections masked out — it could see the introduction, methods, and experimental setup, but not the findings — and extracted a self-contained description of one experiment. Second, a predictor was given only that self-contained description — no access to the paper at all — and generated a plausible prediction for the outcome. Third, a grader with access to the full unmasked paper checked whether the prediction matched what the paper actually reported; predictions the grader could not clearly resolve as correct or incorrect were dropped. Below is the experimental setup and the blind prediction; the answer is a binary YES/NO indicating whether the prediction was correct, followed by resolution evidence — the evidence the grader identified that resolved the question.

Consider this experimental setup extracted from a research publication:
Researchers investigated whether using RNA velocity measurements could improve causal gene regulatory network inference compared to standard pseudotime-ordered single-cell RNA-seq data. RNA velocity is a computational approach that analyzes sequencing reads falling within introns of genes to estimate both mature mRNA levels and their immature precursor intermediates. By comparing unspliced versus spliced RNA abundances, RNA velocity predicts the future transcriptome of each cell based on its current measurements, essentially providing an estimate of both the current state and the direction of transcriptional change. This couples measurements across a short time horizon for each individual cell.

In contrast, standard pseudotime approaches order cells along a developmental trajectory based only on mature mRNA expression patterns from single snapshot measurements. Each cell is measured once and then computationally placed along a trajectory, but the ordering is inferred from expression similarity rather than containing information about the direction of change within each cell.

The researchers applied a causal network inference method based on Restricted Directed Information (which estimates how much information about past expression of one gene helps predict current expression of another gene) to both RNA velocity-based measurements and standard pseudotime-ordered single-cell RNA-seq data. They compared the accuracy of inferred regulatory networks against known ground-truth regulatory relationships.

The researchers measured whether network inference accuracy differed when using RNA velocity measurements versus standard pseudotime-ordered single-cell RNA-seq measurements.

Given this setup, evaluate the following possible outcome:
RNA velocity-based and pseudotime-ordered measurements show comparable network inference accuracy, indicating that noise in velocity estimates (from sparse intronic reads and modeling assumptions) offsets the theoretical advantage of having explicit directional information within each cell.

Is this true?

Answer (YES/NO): NO